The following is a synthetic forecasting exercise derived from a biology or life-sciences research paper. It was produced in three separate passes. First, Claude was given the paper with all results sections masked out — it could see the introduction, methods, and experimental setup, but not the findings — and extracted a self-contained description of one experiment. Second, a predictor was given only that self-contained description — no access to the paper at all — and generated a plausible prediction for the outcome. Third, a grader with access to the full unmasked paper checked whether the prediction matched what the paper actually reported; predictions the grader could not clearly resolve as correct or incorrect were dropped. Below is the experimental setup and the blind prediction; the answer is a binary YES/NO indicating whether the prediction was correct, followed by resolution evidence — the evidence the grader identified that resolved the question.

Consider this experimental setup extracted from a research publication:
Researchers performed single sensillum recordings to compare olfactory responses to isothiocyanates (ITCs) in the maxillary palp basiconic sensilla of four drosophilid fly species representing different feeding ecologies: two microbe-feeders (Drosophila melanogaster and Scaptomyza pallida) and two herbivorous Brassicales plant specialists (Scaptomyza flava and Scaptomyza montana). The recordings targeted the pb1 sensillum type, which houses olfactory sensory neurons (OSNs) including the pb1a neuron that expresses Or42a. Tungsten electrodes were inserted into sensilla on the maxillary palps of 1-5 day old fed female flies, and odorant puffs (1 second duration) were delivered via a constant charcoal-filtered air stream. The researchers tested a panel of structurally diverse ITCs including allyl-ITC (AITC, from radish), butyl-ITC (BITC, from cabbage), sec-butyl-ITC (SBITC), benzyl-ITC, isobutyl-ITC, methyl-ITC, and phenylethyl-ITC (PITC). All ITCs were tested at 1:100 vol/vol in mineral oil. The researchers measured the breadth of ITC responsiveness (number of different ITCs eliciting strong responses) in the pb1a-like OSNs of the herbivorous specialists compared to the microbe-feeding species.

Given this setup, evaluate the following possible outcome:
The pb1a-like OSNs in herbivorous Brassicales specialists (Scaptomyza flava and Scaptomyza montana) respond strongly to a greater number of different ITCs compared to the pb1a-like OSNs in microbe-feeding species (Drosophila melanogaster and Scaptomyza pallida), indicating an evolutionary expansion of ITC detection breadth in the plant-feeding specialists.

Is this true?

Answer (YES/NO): YES